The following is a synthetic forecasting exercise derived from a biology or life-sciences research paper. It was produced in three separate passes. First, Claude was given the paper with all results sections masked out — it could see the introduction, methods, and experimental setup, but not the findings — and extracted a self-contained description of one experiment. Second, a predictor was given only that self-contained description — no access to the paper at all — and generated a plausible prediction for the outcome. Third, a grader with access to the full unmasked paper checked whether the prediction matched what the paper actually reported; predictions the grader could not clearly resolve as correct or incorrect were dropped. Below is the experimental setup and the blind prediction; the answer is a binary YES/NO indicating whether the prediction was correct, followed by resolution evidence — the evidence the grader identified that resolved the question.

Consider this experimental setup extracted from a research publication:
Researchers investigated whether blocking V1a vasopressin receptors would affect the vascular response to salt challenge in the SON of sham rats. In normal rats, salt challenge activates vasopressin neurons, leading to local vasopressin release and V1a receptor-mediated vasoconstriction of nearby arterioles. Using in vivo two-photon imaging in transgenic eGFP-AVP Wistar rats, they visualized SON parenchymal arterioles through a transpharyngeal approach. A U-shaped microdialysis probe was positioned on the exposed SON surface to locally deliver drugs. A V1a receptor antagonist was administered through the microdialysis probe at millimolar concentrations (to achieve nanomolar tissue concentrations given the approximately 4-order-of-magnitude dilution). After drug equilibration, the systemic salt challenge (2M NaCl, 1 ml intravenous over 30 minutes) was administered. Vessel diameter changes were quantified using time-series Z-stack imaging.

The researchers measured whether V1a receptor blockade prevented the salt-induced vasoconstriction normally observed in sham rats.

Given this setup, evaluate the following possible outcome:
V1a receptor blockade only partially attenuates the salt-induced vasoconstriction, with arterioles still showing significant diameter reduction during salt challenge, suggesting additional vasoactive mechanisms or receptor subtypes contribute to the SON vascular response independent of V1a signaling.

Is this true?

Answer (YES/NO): NO